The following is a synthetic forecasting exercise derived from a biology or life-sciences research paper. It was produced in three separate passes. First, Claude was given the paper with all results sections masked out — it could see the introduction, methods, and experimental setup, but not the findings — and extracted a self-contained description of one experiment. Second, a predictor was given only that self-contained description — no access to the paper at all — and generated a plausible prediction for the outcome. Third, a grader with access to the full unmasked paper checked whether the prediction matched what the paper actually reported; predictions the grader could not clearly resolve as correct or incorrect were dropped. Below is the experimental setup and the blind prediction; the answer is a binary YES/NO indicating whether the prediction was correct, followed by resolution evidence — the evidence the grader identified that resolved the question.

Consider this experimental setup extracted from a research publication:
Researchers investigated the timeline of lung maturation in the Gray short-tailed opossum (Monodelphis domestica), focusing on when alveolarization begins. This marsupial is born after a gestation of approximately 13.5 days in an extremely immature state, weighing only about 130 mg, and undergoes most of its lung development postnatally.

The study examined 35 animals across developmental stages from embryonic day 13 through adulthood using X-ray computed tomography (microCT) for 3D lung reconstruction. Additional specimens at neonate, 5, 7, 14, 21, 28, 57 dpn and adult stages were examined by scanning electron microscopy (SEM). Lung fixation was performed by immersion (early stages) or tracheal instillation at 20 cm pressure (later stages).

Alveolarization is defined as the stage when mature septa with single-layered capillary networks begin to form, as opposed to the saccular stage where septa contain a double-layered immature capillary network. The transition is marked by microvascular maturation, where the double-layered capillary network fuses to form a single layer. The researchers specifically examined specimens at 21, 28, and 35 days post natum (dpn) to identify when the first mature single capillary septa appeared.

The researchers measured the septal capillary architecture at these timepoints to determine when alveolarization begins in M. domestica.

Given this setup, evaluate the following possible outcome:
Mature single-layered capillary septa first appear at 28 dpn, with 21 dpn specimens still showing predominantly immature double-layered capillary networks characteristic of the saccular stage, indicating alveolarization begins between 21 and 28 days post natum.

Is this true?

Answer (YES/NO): YES